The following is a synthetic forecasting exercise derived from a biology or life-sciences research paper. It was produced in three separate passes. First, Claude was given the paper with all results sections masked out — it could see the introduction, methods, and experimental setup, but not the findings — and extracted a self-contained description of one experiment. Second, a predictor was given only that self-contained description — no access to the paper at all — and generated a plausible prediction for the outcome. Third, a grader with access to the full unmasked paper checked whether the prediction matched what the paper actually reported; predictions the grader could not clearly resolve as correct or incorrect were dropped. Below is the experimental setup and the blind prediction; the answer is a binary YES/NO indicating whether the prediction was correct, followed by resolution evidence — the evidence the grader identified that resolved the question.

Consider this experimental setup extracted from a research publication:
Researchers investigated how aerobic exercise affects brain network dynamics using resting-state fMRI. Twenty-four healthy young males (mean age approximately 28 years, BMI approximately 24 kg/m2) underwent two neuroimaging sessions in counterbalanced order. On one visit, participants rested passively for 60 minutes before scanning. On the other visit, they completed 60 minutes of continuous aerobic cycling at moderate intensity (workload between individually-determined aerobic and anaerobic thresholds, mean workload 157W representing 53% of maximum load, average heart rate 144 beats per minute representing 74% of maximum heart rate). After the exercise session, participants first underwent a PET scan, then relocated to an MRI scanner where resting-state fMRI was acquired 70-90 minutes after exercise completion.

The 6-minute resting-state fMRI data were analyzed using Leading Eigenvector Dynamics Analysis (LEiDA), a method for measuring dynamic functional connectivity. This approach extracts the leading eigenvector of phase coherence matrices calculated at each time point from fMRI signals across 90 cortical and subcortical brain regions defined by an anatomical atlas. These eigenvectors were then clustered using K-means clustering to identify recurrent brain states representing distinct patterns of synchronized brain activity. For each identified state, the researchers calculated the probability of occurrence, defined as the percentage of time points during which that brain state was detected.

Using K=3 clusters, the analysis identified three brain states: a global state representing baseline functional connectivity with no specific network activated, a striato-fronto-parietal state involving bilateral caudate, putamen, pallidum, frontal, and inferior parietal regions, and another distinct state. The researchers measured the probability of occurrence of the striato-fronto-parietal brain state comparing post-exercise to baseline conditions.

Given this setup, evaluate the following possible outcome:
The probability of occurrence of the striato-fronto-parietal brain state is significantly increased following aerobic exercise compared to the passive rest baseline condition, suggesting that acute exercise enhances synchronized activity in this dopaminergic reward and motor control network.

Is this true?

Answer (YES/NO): NO